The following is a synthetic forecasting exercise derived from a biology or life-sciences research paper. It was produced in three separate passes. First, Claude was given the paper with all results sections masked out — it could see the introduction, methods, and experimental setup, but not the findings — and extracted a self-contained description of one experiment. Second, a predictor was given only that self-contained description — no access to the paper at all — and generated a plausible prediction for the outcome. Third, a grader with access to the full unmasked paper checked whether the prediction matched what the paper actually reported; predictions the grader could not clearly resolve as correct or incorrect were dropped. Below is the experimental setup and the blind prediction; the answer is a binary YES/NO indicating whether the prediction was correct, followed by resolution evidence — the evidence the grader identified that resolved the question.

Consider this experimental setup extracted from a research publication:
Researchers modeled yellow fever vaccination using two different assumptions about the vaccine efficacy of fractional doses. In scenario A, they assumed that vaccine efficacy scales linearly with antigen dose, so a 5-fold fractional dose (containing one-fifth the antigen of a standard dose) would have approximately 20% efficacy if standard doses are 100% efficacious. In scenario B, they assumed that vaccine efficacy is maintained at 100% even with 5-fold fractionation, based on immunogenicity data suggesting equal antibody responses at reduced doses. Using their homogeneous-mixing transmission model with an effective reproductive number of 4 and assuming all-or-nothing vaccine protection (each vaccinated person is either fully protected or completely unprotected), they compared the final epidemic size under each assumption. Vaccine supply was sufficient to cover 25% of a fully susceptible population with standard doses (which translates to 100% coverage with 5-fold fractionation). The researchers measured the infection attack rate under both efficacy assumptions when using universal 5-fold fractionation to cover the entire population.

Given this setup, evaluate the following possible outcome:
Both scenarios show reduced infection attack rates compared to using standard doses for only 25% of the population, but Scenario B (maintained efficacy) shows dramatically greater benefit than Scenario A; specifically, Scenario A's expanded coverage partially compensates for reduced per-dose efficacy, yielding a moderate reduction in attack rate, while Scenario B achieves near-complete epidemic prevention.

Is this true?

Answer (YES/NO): NO